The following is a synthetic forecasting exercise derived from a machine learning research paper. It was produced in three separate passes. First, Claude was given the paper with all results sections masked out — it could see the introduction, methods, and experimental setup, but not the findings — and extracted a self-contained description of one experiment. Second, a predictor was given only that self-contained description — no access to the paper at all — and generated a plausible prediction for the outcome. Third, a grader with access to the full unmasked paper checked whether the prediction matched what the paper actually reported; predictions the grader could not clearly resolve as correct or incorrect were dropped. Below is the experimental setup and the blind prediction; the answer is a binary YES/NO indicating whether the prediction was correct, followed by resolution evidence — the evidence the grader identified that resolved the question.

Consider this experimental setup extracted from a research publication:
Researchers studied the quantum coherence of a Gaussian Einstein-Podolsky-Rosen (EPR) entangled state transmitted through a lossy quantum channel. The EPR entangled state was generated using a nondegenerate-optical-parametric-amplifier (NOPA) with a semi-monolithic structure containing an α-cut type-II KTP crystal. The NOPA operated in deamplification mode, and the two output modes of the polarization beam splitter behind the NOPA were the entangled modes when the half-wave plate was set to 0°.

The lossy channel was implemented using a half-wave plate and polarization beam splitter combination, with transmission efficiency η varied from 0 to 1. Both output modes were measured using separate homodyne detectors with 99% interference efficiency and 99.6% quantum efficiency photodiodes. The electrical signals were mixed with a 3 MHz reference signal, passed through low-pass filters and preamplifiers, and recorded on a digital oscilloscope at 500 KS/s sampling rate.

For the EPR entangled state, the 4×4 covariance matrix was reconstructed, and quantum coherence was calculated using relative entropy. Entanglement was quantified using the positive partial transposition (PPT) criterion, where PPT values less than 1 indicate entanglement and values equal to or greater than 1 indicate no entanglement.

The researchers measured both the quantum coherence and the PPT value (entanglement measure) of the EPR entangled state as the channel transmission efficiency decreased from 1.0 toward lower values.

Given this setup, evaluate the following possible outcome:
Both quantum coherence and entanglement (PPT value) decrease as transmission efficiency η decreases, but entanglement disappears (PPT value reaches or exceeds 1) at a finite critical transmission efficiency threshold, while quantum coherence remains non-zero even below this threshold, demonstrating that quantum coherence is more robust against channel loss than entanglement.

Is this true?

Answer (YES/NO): NO